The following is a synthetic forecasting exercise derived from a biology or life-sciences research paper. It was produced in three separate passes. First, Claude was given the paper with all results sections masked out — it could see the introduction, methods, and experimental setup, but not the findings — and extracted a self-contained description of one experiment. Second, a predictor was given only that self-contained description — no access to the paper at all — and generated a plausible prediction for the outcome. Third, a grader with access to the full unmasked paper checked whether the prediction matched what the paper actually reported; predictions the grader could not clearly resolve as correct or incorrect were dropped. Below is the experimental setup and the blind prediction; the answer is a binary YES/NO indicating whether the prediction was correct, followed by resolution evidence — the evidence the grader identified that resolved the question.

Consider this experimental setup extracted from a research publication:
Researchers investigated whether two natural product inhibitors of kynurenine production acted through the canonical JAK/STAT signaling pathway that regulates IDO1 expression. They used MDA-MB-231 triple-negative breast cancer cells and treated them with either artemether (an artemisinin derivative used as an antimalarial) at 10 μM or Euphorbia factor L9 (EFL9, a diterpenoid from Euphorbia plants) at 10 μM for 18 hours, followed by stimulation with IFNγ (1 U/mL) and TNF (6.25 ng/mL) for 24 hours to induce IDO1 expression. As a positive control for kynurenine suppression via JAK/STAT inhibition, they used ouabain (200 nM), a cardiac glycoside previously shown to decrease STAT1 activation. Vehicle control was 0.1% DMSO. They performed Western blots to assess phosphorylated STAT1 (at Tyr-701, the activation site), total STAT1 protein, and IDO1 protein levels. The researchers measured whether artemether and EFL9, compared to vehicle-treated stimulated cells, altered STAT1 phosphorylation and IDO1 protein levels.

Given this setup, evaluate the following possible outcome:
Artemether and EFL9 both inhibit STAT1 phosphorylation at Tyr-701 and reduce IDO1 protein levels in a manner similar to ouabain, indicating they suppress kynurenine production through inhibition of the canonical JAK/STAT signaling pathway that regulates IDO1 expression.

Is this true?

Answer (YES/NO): NO